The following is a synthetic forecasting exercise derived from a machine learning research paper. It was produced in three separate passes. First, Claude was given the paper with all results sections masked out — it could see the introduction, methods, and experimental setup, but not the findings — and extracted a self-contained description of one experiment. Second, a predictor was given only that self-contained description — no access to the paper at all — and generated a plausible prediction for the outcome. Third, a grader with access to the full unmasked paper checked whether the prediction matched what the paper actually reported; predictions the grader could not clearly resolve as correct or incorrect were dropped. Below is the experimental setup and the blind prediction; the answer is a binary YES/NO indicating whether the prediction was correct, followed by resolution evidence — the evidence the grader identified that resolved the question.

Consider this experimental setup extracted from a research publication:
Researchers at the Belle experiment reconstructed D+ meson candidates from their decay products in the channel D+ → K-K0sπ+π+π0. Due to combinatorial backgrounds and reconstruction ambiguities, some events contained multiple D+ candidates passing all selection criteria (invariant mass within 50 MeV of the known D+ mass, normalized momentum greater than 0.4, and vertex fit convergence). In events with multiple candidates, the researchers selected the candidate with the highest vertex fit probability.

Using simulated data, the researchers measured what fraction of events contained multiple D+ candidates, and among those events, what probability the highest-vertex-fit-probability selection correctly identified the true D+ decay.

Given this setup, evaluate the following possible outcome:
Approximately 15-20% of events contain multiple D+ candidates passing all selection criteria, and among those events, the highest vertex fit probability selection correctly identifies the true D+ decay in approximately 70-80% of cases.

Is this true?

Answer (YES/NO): NO